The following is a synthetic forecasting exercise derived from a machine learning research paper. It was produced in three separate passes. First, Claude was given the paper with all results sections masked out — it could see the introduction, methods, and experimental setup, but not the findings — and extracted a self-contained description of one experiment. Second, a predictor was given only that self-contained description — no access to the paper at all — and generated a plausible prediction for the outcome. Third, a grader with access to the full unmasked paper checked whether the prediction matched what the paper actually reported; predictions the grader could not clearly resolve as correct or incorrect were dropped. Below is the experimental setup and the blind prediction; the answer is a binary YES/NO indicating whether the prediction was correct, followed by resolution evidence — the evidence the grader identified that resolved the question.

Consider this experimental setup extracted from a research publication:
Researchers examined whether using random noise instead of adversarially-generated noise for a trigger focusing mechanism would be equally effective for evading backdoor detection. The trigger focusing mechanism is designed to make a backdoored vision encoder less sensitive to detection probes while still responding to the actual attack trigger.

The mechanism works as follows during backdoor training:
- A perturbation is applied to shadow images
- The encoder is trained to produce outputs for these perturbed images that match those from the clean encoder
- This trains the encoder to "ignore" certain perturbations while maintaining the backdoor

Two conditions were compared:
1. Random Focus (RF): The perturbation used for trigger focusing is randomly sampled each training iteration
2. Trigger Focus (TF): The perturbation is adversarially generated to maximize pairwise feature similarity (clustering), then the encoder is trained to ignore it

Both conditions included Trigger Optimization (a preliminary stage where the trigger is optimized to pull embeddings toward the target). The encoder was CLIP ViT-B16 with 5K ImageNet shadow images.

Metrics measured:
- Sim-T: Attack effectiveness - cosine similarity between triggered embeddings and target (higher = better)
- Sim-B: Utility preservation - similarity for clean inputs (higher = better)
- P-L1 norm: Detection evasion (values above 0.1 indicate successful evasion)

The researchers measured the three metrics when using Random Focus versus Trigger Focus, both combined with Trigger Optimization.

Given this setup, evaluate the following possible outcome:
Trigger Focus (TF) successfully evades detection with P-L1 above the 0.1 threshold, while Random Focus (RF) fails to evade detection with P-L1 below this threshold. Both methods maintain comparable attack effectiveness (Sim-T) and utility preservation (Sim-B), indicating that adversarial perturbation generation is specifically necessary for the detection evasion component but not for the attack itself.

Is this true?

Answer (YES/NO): YES